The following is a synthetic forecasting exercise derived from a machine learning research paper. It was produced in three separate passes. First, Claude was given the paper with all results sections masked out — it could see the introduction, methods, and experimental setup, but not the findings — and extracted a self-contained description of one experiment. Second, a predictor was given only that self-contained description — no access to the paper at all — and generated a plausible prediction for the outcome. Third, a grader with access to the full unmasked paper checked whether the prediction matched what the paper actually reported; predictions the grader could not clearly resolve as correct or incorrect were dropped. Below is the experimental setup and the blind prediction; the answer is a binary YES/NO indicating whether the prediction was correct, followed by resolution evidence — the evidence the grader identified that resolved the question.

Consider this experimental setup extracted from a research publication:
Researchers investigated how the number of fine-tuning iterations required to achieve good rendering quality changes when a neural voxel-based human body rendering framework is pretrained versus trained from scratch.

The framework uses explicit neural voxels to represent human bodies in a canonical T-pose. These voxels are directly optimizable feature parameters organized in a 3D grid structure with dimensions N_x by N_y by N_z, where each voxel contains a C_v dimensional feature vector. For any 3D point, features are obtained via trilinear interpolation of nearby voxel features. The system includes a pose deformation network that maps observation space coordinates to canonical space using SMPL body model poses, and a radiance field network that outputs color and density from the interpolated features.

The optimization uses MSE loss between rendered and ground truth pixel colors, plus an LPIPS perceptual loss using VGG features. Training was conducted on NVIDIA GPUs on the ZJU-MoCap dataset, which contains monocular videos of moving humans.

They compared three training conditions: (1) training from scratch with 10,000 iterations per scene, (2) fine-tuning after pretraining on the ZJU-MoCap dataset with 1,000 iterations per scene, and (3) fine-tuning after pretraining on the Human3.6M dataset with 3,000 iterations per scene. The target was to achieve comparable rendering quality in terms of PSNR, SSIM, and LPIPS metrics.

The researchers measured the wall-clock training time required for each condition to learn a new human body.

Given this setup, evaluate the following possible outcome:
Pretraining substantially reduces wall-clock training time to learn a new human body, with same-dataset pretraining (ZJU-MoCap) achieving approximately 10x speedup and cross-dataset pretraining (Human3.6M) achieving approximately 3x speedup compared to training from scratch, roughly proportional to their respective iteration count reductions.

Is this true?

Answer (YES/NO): YES